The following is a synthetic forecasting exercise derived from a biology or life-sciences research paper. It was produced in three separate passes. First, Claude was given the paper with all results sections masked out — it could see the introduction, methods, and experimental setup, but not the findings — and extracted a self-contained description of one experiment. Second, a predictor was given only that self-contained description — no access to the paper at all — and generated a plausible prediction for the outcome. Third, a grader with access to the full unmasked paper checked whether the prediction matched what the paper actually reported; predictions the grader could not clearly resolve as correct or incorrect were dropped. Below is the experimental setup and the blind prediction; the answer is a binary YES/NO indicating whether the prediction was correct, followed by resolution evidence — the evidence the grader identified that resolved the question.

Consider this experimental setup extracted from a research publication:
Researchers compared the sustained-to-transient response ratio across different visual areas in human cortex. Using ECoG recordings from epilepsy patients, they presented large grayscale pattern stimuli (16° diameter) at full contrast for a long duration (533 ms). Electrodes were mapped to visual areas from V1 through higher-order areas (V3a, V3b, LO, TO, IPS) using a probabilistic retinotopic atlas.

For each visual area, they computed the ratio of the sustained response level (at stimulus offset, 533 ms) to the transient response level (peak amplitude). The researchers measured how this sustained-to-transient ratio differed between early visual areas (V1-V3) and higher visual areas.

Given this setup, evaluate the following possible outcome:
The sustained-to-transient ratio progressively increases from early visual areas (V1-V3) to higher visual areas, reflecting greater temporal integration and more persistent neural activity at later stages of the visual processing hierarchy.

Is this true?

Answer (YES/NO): YES